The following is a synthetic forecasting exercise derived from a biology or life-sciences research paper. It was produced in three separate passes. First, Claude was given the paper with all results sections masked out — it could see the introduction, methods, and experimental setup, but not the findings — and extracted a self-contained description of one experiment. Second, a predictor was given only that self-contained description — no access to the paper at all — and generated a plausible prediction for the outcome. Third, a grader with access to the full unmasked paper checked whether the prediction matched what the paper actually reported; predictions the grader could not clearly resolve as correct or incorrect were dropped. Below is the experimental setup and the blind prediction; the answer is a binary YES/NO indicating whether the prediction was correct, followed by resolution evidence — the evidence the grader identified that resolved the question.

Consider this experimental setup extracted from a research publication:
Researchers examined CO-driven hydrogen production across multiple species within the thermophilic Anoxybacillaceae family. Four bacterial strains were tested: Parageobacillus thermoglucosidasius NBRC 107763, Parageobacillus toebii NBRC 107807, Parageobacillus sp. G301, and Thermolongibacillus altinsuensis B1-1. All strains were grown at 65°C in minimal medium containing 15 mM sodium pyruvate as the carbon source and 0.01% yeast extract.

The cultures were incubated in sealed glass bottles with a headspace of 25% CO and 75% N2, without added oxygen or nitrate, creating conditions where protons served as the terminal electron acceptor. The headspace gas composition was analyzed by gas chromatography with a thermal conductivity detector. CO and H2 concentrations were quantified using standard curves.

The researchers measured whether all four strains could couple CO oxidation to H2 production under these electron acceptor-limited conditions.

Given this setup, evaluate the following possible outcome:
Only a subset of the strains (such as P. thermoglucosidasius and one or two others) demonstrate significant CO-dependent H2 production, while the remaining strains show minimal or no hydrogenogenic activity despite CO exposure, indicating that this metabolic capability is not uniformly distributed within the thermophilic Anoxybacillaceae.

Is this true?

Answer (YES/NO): NO